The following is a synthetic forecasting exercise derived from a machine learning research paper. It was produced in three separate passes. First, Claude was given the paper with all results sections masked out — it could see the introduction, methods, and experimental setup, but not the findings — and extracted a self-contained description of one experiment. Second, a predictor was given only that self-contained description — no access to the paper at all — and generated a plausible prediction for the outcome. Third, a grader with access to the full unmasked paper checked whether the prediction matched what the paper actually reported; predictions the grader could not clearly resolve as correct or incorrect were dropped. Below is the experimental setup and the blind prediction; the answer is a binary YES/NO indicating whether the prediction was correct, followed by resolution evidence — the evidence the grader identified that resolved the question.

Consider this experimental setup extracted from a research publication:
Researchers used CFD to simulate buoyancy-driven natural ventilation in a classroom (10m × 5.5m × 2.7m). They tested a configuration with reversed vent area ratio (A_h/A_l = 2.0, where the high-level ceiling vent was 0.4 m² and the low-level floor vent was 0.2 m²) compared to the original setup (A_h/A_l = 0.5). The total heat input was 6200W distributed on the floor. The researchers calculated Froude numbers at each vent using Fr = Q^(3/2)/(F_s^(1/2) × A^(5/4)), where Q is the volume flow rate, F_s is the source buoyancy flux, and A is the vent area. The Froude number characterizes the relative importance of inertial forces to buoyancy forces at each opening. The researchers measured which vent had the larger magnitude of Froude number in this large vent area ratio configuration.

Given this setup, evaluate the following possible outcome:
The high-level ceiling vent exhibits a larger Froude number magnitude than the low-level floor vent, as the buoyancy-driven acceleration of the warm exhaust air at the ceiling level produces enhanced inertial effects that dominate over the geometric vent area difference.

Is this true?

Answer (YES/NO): NO